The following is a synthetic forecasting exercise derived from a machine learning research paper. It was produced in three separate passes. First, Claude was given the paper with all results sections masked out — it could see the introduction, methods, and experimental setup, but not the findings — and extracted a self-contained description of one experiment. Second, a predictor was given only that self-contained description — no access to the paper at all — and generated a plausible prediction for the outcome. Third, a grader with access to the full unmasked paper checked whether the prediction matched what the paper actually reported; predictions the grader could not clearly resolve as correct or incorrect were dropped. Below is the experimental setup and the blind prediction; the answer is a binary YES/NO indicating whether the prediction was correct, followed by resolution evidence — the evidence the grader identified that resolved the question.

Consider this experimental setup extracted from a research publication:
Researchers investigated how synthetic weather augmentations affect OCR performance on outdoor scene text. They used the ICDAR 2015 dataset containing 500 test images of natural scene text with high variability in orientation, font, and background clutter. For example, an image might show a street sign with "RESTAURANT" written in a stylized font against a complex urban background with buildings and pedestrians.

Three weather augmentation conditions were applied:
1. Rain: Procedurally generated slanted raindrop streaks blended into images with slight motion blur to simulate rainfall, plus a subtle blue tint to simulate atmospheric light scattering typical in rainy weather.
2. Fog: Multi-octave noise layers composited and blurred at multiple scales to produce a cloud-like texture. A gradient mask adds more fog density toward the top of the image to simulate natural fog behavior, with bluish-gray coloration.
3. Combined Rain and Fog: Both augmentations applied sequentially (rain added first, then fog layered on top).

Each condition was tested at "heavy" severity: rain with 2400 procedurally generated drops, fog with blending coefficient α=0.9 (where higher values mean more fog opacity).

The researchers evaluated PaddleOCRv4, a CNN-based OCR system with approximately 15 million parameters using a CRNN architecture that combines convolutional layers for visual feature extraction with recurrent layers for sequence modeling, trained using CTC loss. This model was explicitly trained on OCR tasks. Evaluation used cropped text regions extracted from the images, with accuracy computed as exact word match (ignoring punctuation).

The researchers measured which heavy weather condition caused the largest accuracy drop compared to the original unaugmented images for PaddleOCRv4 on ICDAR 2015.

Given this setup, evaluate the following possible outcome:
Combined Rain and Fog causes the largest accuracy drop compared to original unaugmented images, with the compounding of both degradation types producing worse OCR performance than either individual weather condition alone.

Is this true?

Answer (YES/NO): YES